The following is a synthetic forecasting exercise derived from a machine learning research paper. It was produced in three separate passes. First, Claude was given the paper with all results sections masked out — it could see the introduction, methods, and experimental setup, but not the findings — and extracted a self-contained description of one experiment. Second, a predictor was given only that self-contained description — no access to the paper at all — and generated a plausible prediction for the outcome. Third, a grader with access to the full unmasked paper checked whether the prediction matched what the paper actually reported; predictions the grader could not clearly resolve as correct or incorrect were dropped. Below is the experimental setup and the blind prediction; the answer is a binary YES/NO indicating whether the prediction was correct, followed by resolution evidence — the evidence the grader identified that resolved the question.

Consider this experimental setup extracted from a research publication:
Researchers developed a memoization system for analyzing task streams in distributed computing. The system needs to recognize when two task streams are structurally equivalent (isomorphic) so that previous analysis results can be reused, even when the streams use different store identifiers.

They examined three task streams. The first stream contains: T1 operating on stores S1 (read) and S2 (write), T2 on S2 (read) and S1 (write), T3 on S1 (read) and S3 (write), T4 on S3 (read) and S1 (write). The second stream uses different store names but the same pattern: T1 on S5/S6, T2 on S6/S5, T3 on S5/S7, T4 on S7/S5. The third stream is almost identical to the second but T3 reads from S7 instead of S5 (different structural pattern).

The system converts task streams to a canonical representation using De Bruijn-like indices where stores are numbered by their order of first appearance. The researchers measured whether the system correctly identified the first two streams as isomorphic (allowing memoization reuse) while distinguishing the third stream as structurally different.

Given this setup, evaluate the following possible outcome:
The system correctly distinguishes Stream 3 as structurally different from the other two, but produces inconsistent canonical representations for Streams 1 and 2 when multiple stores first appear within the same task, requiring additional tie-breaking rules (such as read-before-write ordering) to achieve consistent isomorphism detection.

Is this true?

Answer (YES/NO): NO